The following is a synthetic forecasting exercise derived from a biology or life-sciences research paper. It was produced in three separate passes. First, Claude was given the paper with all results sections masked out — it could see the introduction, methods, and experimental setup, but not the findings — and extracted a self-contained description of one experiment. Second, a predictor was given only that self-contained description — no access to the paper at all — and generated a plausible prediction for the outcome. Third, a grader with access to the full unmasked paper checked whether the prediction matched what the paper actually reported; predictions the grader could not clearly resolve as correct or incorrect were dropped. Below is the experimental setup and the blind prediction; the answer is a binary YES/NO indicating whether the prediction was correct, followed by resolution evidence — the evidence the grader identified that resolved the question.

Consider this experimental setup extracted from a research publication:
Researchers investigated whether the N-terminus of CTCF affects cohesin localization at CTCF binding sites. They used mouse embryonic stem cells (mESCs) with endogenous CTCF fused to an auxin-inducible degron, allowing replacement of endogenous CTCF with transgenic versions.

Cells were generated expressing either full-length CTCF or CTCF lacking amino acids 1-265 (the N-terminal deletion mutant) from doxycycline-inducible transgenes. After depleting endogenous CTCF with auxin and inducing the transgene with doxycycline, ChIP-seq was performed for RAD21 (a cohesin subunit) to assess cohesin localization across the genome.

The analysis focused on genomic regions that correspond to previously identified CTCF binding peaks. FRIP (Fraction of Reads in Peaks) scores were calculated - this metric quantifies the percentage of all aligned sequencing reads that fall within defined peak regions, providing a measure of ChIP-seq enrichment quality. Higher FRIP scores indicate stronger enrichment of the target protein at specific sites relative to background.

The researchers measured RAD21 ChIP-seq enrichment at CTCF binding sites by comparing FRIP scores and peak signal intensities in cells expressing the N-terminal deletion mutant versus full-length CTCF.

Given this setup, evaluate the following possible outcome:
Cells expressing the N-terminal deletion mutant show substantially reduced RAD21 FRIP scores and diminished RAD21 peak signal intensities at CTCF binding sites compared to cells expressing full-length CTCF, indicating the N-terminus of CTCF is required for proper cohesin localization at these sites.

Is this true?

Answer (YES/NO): YES